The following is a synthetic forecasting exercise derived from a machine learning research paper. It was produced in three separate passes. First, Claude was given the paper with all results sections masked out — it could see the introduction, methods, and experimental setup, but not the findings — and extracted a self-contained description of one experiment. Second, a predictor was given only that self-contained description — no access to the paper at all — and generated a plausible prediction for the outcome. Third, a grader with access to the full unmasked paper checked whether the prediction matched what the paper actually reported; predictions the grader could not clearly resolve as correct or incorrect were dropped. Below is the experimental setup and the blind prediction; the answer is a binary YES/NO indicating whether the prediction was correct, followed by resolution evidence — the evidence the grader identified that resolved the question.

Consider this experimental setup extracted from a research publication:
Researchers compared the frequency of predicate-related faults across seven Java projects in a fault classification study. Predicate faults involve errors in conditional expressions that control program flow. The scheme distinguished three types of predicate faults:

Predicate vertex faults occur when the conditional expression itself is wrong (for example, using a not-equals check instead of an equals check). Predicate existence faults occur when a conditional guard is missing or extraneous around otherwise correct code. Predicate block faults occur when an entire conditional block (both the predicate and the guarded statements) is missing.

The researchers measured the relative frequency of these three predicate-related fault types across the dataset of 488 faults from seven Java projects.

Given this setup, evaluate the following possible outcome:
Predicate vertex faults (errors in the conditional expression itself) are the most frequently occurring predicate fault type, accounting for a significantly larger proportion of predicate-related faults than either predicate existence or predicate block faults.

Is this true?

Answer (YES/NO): NO